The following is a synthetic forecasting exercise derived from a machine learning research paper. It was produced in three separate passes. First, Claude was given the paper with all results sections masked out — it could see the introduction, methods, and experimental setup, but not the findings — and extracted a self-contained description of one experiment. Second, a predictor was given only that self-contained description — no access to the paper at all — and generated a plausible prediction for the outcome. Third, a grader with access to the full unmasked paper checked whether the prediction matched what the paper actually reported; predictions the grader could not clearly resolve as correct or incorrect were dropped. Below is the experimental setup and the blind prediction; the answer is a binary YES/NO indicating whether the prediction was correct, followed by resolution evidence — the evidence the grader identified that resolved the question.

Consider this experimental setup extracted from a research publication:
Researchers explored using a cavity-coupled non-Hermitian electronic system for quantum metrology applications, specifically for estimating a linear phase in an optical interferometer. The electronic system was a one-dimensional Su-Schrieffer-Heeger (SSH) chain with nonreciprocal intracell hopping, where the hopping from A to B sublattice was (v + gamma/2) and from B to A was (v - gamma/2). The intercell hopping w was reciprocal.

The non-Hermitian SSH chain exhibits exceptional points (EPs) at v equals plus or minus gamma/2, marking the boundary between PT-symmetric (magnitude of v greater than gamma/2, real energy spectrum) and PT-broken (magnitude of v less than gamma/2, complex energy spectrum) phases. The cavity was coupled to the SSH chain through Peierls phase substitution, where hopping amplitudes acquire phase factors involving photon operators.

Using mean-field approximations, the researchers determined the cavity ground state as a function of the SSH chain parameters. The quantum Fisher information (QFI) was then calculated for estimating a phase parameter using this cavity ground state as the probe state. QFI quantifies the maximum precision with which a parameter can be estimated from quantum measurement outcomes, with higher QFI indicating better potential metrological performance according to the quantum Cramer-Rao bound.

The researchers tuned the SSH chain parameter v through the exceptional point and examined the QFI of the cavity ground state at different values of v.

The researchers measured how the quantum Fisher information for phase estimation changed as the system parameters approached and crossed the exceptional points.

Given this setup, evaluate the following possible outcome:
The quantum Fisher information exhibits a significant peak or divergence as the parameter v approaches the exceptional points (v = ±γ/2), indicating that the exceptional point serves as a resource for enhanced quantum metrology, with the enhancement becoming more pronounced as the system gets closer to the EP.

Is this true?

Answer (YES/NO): NO